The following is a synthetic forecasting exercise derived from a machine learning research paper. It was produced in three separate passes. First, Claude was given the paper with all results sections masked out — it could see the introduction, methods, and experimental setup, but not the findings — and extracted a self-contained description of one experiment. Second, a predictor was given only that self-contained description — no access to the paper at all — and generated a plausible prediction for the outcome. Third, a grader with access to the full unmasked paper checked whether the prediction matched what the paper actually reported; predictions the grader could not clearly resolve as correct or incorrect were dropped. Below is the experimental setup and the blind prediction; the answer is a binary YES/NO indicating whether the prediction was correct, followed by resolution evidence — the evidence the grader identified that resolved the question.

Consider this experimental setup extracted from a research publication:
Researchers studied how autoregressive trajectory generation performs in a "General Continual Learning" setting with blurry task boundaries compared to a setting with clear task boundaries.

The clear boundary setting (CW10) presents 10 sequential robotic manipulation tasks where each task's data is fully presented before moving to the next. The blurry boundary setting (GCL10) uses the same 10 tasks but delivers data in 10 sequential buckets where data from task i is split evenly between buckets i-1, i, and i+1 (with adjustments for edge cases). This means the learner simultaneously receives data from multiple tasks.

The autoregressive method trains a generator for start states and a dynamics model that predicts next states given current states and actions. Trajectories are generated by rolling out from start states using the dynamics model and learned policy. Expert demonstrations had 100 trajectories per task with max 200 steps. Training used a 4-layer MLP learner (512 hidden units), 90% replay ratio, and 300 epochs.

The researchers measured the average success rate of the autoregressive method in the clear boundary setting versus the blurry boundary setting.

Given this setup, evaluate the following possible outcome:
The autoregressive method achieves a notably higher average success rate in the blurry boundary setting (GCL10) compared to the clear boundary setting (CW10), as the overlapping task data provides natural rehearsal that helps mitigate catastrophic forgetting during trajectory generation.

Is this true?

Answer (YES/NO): YES